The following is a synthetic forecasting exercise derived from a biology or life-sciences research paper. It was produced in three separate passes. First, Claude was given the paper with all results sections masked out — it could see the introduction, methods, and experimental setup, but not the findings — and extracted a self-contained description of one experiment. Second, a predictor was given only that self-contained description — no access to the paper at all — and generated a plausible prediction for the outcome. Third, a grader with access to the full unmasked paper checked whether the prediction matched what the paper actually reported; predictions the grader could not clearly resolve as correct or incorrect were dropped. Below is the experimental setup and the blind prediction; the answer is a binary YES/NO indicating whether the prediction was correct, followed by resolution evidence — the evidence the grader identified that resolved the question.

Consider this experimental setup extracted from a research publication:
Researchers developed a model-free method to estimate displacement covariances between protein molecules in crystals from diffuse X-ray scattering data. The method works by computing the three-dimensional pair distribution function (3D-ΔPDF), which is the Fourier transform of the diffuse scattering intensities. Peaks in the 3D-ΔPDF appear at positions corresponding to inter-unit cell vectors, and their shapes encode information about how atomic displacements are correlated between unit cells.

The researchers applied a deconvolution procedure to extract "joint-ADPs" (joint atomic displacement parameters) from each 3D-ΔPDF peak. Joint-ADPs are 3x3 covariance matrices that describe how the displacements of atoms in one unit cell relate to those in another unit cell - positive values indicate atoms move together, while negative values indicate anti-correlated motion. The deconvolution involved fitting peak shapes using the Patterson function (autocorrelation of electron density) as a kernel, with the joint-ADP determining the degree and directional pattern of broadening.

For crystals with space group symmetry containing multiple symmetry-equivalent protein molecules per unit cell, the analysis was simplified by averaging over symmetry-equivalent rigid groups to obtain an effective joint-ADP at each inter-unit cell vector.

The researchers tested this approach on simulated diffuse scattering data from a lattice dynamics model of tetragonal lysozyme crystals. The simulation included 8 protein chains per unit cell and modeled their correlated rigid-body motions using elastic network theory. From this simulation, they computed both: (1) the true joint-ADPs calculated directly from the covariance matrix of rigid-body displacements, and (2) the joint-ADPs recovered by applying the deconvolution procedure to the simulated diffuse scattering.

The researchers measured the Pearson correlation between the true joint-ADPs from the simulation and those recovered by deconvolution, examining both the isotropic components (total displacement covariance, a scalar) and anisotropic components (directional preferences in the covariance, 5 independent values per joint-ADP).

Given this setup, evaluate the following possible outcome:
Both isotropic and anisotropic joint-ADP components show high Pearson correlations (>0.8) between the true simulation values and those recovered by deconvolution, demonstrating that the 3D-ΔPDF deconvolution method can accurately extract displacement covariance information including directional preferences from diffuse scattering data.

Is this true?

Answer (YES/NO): YES